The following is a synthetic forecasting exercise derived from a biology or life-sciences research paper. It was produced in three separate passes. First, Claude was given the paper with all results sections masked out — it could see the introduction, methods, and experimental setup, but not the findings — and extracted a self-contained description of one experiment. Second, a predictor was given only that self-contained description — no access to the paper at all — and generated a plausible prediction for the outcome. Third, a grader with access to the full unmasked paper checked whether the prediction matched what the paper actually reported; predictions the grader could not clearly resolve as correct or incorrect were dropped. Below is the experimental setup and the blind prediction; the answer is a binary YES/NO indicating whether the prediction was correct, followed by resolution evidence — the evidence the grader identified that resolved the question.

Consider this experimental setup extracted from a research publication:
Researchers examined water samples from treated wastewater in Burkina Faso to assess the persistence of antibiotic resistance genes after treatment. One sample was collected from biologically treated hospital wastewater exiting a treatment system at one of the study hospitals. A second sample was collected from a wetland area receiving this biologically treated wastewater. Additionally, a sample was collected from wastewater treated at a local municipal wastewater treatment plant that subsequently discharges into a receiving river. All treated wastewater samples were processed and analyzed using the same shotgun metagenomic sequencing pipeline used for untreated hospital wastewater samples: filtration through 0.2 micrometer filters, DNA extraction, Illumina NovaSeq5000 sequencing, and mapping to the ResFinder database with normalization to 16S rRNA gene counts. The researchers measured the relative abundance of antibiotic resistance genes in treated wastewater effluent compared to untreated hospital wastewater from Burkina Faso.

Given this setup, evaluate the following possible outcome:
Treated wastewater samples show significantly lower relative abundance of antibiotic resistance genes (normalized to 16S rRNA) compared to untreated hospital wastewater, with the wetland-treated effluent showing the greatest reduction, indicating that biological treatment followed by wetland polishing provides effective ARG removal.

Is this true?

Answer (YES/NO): NO